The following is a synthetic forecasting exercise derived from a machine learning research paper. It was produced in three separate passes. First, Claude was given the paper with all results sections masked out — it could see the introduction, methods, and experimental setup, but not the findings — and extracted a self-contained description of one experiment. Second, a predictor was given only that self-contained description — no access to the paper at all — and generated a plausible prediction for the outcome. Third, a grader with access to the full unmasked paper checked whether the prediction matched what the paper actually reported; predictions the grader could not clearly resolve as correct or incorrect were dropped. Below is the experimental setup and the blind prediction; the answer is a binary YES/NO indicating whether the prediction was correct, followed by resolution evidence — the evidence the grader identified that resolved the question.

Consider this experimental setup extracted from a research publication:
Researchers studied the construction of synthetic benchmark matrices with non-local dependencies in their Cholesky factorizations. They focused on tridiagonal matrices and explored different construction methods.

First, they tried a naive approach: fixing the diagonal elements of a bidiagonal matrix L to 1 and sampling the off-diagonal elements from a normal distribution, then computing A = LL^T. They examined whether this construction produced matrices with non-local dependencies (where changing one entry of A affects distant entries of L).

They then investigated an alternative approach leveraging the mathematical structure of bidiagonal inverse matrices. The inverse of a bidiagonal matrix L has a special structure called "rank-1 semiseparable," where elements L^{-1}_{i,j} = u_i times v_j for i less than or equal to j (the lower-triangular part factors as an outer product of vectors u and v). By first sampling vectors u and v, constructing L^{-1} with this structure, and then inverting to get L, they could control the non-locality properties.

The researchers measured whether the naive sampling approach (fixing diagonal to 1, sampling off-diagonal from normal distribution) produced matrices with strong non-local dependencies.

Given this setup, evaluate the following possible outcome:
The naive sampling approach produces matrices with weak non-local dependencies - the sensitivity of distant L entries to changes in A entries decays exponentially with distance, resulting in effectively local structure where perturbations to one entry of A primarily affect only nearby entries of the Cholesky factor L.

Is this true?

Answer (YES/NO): YES